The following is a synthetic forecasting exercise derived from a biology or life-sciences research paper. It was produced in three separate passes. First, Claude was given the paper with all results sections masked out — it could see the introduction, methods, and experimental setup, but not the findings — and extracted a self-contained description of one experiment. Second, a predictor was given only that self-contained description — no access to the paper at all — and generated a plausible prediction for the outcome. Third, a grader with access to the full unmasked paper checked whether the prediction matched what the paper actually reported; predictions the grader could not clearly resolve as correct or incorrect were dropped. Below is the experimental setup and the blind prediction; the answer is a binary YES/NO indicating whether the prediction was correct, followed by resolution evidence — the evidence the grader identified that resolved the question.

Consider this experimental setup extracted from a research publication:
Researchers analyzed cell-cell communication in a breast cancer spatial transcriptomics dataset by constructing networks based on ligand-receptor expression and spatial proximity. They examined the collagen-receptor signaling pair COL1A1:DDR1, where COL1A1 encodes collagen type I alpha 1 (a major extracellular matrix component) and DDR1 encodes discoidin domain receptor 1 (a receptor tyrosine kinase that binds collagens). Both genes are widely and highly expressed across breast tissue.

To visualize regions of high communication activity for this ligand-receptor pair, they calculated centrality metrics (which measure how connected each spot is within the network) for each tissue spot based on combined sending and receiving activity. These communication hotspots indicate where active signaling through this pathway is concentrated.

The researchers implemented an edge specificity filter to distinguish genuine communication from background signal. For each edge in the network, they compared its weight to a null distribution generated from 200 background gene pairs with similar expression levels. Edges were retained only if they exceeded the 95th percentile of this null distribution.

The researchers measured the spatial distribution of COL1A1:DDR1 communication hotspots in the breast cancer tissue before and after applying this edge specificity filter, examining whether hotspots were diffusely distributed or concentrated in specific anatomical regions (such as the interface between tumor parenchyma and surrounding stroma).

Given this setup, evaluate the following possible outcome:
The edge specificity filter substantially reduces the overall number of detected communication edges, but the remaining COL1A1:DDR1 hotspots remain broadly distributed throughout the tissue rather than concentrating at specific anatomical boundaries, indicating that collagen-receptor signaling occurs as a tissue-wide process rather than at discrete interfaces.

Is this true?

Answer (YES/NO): NO